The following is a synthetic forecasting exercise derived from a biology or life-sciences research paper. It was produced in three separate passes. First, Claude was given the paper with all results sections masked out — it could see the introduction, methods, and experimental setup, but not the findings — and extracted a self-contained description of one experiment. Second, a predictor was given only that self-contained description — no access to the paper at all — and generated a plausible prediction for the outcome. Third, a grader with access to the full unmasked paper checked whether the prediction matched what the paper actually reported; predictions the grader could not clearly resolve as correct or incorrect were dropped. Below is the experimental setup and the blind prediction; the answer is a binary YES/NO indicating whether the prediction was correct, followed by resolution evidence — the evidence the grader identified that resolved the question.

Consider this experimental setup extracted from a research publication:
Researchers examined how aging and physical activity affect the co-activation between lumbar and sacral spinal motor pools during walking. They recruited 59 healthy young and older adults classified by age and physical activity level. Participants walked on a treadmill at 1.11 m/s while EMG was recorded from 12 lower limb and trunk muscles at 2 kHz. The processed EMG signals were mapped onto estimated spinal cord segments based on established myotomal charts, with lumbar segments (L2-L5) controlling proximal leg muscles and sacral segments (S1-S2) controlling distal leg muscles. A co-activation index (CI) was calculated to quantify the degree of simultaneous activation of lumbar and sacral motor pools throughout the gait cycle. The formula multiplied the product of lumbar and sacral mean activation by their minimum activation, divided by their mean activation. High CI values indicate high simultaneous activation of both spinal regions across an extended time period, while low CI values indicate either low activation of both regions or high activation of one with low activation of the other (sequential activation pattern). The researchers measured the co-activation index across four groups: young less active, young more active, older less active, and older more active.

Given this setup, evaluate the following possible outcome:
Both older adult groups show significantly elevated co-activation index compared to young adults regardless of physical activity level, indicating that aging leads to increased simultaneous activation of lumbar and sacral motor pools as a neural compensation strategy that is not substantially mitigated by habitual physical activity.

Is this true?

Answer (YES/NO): NO